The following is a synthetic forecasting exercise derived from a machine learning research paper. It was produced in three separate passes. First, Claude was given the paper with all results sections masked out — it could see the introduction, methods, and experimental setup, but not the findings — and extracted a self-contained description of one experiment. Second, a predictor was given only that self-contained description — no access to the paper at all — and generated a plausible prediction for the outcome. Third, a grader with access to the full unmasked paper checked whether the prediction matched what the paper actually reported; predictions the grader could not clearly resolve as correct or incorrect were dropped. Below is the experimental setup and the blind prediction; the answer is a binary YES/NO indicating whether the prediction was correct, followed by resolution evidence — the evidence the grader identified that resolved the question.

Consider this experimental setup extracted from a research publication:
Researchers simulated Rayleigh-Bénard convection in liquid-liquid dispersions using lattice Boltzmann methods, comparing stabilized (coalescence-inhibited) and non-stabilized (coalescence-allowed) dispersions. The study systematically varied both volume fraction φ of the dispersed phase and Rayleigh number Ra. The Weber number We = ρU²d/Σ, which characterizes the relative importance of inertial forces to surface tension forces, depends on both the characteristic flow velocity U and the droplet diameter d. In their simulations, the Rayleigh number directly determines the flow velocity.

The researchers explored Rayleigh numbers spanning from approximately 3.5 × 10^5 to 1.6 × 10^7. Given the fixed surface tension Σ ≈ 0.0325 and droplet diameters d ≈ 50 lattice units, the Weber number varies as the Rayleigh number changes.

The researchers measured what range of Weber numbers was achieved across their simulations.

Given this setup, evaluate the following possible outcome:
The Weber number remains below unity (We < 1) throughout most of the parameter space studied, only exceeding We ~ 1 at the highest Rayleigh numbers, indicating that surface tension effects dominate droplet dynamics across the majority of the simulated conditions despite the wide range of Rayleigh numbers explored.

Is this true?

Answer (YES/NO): NO